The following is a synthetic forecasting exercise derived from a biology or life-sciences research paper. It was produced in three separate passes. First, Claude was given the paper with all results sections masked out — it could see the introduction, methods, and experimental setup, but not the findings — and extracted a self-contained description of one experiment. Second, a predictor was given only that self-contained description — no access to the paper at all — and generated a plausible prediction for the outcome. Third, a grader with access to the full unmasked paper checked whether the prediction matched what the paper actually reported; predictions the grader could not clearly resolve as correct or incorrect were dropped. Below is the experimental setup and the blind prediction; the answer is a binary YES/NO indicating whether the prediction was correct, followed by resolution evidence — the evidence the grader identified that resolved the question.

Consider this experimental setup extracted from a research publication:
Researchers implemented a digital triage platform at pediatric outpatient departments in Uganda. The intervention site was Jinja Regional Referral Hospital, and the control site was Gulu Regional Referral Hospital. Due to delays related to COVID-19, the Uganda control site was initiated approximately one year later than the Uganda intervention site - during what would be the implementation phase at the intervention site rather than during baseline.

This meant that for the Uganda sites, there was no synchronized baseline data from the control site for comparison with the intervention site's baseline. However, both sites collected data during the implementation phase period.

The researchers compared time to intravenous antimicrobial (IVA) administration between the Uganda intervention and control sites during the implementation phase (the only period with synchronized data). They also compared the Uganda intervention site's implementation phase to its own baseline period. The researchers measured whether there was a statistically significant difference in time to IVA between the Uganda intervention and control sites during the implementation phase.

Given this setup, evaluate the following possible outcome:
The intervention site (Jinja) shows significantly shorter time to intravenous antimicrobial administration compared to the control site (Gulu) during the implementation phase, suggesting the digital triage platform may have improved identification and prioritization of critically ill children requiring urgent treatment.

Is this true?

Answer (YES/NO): NO